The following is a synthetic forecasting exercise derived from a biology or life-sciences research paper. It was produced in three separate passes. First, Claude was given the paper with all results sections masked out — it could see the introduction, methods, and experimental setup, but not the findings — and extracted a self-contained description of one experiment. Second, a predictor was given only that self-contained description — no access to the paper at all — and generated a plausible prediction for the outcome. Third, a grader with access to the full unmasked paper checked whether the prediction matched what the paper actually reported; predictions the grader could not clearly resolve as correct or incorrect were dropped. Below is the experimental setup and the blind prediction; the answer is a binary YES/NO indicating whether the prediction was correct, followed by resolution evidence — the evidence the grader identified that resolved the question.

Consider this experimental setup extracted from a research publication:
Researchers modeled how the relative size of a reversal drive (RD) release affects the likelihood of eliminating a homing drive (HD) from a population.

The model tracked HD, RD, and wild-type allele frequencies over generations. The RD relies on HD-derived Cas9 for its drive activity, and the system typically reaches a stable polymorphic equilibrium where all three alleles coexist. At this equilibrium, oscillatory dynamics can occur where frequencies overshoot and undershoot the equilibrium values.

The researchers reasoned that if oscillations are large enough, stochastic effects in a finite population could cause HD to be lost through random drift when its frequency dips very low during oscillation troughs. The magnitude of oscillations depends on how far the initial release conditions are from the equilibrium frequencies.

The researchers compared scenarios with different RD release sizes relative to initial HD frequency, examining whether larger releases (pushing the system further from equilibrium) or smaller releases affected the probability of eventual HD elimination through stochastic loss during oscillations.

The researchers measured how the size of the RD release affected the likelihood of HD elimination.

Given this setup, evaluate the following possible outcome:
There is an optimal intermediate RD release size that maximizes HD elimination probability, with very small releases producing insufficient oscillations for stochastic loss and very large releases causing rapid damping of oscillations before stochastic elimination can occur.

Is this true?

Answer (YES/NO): NO